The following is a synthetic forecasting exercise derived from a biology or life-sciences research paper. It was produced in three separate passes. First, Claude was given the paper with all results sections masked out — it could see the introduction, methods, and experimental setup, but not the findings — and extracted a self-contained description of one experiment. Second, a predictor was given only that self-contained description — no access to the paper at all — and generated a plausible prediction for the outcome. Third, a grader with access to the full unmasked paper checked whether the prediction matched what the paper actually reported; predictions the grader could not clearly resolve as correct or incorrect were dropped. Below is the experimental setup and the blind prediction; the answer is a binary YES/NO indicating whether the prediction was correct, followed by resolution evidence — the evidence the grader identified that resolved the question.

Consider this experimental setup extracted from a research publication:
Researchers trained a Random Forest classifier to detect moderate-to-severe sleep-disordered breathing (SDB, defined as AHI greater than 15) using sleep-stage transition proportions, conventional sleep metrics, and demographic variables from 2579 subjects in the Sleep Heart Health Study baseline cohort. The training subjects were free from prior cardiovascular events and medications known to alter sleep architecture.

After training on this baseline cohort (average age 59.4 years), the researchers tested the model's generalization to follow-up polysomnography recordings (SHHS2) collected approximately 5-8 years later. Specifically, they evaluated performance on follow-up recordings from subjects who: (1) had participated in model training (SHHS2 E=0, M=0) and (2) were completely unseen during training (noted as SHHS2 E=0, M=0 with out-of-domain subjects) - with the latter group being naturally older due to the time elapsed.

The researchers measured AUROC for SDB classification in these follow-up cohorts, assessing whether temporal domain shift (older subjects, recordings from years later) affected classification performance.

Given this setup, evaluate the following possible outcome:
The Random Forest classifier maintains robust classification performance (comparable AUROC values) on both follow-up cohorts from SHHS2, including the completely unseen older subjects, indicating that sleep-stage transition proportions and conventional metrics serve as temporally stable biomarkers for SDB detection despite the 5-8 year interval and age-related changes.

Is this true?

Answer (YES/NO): YES